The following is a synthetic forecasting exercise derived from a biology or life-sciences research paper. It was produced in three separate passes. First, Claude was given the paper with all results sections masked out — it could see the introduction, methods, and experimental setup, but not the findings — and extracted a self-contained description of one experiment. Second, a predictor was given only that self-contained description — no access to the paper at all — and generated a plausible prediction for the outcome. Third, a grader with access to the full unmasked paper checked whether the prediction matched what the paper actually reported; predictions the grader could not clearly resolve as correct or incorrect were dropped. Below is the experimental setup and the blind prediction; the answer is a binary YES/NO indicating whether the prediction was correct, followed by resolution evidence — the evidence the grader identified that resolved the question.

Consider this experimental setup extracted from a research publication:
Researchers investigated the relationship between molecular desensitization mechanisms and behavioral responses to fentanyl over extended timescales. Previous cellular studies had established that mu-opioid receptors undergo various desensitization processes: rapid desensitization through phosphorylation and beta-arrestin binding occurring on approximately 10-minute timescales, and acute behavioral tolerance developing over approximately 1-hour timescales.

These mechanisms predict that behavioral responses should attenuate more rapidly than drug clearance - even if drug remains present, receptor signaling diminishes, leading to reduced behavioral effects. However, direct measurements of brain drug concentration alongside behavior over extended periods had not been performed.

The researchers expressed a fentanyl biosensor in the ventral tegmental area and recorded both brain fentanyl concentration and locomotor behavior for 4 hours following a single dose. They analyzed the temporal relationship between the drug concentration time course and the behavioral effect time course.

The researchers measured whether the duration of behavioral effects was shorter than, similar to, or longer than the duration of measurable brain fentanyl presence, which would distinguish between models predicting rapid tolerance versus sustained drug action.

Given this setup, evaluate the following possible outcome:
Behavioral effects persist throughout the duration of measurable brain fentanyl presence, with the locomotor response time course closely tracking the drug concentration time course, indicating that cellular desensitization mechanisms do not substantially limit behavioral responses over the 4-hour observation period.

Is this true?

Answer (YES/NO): YES